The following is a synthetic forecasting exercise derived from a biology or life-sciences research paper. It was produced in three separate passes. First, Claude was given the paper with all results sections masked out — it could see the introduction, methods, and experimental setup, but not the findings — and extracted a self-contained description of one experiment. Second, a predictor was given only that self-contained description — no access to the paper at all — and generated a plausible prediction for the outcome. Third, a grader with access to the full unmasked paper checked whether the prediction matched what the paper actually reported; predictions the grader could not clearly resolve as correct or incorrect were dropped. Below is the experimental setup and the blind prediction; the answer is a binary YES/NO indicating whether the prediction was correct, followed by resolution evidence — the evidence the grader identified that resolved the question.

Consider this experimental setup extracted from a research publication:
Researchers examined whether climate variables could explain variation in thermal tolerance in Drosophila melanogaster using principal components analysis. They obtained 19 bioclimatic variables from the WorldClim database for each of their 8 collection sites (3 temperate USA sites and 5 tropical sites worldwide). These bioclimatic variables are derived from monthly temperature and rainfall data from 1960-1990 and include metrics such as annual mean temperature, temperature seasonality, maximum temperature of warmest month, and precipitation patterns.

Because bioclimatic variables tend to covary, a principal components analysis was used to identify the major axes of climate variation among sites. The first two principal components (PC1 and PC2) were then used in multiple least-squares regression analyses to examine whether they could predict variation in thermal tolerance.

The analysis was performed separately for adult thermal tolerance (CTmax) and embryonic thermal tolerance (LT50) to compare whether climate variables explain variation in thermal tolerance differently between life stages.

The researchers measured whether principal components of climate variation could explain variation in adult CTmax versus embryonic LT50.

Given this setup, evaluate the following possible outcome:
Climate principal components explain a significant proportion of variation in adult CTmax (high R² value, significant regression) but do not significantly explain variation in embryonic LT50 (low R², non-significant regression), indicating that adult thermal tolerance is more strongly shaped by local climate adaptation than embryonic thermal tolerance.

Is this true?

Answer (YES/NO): NO